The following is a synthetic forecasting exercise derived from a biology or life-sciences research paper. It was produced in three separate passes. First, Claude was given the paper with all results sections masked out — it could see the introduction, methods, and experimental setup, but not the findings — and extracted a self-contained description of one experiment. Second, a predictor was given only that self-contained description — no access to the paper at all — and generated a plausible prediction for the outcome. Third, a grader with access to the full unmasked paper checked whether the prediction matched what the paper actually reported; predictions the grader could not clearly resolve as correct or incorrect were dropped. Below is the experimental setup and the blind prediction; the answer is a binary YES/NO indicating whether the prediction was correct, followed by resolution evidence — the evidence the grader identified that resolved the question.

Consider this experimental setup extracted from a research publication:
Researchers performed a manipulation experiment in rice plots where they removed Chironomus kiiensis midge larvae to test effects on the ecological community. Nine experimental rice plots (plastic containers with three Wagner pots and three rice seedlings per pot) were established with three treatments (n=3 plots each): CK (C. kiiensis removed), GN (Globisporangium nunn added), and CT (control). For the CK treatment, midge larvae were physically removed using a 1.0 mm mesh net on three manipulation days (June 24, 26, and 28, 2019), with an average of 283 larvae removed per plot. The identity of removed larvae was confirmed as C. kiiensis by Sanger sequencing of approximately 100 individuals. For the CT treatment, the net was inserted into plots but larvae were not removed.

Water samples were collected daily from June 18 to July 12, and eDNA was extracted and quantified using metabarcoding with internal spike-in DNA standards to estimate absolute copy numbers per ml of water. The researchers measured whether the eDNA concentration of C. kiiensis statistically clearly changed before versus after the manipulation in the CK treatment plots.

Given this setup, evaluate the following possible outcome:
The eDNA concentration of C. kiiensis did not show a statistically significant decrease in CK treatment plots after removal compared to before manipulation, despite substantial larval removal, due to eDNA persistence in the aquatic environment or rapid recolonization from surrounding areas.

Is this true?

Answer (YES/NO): YES